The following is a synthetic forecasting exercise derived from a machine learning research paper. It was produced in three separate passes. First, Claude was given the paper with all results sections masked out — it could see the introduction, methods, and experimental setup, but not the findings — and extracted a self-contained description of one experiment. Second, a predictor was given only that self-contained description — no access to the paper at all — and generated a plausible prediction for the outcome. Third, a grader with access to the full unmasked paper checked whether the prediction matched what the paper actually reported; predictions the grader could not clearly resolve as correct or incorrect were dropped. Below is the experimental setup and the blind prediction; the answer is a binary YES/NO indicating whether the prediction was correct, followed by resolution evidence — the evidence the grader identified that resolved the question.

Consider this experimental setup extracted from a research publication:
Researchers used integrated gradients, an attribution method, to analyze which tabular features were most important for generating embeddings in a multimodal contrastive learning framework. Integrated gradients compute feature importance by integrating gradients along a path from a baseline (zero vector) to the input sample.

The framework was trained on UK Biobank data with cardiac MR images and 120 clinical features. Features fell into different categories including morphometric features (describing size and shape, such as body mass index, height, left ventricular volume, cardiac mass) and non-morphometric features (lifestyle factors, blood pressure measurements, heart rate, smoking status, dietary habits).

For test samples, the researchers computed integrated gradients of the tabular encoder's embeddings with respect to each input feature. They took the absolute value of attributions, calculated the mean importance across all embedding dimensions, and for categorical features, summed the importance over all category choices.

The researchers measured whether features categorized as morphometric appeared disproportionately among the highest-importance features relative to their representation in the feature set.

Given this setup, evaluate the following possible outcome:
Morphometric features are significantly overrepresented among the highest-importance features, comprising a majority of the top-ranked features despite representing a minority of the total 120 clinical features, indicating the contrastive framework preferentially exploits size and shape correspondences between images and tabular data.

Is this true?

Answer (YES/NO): YES